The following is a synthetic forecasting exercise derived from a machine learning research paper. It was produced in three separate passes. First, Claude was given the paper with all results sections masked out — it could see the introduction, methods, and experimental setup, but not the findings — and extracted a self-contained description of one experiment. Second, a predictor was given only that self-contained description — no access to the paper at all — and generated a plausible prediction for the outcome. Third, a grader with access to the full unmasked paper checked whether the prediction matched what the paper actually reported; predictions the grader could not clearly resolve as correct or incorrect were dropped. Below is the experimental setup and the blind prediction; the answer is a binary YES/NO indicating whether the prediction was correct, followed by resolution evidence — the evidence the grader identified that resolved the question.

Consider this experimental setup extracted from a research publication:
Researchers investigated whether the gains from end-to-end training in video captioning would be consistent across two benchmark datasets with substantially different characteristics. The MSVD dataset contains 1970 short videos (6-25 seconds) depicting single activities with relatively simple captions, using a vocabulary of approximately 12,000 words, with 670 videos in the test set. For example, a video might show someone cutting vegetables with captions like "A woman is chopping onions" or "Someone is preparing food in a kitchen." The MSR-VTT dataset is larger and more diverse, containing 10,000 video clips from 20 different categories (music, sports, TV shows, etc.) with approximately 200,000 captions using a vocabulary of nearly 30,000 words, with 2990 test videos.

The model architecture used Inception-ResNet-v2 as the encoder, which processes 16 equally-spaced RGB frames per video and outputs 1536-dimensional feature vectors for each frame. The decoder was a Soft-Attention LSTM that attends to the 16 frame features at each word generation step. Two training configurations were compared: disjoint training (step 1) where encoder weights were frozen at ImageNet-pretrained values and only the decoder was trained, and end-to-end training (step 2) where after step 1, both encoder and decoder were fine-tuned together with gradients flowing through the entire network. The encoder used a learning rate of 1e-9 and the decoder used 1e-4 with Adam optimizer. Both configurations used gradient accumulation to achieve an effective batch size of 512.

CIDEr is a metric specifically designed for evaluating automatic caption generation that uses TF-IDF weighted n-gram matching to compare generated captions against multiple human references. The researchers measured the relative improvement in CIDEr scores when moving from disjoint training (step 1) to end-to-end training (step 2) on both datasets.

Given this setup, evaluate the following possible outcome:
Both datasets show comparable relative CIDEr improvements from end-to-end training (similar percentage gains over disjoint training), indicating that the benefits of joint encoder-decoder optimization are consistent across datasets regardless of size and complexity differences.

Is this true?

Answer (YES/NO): NO